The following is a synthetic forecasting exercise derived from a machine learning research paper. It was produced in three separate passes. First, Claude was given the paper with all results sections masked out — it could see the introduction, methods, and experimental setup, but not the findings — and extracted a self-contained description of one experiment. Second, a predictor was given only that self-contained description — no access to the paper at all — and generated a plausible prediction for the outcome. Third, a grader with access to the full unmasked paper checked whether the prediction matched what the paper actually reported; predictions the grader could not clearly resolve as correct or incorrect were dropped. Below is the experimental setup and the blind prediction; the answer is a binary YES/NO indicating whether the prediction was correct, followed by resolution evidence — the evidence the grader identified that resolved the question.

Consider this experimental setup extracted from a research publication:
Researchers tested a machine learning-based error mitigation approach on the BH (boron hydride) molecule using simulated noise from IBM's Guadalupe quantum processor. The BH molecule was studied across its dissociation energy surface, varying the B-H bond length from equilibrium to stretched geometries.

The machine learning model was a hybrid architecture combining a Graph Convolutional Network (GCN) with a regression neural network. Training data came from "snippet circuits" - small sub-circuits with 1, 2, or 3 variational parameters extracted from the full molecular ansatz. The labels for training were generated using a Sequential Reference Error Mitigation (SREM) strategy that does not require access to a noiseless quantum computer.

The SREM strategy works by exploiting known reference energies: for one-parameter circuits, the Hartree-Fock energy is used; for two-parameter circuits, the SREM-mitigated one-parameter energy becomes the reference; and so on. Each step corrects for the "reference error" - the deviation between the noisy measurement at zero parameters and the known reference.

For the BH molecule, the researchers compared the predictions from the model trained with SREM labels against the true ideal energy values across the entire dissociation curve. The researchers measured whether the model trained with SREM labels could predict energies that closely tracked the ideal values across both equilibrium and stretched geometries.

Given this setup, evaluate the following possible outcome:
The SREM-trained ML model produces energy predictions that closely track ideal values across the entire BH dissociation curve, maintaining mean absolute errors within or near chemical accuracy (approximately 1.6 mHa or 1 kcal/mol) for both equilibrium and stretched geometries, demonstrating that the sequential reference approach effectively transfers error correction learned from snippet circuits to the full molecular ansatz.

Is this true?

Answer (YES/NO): NO